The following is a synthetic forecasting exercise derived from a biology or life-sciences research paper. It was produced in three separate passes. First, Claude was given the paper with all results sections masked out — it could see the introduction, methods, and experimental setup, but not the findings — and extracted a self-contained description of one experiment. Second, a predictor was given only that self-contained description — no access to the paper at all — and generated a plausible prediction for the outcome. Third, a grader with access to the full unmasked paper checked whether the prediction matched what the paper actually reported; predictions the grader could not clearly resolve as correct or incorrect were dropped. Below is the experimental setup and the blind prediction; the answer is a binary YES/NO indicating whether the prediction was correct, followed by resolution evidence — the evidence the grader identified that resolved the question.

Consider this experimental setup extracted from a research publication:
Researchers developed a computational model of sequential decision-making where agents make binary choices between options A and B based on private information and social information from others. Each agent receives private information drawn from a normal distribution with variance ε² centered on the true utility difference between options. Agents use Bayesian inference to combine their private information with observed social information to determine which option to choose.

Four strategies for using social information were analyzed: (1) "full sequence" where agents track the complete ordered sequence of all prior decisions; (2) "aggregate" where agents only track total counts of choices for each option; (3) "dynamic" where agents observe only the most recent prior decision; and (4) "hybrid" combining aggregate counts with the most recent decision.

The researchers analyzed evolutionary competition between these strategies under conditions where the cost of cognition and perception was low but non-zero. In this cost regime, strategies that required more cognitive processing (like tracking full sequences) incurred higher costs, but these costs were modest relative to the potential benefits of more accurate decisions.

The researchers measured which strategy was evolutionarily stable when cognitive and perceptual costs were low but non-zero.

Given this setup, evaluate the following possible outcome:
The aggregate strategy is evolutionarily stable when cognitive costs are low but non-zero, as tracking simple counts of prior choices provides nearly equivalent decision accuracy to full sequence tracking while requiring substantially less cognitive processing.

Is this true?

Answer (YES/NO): NO